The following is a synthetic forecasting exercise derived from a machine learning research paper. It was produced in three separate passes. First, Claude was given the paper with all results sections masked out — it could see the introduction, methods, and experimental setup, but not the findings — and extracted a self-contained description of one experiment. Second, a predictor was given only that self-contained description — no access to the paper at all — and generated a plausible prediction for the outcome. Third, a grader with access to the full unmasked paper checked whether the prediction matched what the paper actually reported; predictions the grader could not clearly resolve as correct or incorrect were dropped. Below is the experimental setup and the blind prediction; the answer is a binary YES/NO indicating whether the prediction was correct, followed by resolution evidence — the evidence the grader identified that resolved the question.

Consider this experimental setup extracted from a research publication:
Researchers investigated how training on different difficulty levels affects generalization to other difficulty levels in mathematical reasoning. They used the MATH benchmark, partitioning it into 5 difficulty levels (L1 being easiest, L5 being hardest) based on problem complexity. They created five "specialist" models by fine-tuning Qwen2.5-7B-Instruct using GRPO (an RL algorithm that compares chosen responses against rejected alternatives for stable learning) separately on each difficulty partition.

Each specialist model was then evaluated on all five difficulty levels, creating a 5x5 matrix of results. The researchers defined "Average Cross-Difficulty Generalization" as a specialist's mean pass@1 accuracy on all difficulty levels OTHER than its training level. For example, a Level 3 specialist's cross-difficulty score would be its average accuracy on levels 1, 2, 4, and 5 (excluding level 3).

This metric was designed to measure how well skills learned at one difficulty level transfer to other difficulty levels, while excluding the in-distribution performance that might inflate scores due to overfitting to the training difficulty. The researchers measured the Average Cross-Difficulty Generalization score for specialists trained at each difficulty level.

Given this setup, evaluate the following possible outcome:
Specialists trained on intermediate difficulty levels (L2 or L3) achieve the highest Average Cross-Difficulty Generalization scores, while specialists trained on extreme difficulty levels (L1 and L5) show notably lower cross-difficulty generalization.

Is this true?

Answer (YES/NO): NO